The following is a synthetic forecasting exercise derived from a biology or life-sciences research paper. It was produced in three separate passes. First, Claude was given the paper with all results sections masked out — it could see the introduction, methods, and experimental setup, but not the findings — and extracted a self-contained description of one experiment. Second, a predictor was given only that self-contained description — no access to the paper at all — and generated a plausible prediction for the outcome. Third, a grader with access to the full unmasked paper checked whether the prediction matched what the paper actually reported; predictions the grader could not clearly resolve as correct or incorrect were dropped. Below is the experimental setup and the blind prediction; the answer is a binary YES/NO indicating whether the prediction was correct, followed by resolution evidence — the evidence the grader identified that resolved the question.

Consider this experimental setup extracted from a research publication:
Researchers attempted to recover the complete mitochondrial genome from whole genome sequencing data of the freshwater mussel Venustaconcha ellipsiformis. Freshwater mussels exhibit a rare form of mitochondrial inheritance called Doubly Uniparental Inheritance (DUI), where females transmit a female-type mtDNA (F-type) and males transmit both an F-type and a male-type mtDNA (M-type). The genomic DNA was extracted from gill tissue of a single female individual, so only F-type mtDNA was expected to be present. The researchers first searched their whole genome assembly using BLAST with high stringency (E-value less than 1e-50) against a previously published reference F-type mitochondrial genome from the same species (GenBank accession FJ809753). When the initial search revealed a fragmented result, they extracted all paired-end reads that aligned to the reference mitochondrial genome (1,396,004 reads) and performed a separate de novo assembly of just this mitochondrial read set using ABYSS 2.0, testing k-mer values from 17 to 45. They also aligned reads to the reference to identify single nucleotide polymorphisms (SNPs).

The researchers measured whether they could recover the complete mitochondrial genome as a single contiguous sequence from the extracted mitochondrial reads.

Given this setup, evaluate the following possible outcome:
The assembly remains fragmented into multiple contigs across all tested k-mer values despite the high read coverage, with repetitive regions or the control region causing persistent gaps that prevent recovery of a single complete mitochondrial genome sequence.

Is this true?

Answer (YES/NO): NO